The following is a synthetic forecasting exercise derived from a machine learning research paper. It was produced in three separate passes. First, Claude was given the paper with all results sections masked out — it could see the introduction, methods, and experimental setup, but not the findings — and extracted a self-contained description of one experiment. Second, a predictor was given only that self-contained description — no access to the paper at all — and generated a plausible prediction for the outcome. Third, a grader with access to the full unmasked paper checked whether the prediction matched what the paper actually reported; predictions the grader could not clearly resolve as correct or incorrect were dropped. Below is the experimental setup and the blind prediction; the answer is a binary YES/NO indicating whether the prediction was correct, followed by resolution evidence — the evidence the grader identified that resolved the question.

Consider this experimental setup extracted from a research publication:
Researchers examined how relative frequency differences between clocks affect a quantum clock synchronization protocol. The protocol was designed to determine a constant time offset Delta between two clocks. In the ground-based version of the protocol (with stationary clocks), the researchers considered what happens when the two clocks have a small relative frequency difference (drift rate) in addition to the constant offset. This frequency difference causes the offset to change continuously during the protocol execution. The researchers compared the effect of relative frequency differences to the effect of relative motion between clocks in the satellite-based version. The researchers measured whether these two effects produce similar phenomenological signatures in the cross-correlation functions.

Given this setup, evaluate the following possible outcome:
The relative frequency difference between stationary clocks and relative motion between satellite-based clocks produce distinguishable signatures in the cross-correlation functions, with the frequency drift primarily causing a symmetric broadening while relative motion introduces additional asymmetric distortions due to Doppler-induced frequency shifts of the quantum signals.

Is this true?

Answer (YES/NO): NO